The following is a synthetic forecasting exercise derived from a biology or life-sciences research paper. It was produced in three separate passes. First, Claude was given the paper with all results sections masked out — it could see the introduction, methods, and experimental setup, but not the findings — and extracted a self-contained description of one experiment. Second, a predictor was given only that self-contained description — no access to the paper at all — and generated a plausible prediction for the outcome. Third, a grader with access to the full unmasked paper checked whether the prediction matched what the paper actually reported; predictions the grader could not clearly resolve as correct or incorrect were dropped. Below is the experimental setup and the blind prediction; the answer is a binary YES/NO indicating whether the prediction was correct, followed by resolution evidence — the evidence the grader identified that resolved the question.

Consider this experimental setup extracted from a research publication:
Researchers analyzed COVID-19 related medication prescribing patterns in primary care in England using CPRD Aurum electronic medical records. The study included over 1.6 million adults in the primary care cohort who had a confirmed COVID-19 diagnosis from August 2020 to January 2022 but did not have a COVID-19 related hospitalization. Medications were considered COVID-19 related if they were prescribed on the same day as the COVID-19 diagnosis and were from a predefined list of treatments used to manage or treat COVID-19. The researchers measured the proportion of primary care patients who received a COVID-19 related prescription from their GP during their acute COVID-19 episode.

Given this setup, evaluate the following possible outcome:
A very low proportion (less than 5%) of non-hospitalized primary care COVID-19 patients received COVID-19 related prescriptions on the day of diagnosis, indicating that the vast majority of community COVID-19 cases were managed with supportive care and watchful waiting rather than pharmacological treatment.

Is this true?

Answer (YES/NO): YES